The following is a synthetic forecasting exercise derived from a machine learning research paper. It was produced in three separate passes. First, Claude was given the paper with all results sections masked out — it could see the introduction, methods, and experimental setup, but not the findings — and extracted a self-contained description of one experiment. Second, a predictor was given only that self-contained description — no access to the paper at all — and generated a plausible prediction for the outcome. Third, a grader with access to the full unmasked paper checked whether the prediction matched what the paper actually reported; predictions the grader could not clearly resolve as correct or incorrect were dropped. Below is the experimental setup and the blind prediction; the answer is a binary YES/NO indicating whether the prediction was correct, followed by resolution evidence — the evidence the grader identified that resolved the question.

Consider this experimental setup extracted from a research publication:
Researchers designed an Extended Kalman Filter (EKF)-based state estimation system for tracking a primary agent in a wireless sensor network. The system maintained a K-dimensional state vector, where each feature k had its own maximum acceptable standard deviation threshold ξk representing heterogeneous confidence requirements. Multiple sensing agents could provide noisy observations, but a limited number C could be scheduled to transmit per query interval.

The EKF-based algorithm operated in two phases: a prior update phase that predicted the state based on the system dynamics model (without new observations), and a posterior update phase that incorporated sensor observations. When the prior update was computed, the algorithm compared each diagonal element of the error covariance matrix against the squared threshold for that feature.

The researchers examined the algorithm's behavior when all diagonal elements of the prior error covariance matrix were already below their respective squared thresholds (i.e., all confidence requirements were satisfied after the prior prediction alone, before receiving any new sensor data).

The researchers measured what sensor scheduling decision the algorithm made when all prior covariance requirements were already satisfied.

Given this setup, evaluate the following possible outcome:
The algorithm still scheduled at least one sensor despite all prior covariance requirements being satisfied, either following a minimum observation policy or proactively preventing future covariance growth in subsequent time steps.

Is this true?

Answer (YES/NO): NO